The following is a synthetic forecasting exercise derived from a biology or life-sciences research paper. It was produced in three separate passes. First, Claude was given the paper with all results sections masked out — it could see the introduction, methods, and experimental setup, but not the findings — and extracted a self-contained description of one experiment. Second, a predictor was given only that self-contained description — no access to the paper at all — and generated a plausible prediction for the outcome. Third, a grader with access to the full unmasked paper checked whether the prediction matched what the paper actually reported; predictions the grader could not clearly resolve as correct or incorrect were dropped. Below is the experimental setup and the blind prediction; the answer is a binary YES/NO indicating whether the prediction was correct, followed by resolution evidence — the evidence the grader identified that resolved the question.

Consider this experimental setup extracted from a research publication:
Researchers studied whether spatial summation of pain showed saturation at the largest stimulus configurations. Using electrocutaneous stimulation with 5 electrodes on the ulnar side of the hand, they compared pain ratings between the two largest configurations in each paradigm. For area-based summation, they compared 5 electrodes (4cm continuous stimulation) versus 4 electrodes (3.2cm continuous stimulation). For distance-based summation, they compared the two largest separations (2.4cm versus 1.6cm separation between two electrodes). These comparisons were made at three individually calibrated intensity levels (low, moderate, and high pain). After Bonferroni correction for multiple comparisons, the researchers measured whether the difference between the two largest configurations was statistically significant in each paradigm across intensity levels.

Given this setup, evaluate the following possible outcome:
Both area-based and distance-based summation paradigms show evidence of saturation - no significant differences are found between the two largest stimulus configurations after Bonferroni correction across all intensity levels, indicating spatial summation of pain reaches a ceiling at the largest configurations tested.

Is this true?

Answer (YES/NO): YES